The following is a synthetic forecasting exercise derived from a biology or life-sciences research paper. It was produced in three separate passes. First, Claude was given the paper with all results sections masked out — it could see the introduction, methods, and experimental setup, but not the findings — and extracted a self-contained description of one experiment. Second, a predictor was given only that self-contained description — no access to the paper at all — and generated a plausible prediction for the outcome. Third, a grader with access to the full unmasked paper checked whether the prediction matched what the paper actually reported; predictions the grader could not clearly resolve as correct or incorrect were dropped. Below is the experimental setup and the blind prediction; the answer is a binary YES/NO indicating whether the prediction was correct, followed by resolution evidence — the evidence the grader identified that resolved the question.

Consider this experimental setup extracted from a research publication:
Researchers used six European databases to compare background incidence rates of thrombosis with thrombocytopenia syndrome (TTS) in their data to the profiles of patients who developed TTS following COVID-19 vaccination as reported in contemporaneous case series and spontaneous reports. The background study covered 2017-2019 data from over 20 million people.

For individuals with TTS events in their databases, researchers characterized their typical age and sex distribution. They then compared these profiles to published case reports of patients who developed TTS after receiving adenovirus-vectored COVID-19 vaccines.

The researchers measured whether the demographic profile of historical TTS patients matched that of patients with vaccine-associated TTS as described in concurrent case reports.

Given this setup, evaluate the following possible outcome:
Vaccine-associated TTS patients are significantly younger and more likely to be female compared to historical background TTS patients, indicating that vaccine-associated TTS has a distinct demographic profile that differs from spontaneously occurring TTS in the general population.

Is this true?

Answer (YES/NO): YES